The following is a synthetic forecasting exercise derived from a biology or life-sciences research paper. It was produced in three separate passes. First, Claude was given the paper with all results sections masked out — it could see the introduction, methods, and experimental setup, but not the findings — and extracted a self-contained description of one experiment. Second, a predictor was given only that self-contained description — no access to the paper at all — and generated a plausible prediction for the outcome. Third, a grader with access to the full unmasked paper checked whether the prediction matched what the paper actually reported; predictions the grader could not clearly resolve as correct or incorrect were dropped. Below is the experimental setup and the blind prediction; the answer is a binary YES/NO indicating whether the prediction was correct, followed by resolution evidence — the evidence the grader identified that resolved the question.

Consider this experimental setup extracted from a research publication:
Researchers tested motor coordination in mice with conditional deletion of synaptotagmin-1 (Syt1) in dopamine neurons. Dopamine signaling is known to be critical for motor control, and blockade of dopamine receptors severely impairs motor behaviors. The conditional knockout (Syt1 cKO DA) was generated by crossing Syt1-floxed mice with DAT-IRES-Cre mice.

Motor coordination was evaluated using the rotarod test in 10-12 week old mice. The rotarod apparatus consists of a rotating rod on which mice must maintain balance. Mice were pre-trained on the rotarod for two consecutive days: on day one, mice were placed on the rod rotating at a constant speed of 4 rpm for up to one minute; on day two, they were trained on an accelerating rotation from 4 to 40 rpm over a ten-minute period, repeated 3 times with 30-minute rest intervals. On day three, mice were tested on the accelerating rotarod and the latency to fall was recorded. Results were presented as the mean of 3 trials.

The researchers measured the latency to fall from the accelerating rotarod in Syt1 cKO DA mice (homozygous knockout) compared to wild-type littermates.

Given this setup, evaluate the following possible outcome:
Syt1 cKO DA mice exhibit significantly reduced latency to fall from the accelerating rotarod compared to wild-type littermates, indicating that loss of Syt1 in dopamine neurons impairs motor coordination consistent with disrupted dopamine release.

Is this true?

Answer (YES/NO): NO